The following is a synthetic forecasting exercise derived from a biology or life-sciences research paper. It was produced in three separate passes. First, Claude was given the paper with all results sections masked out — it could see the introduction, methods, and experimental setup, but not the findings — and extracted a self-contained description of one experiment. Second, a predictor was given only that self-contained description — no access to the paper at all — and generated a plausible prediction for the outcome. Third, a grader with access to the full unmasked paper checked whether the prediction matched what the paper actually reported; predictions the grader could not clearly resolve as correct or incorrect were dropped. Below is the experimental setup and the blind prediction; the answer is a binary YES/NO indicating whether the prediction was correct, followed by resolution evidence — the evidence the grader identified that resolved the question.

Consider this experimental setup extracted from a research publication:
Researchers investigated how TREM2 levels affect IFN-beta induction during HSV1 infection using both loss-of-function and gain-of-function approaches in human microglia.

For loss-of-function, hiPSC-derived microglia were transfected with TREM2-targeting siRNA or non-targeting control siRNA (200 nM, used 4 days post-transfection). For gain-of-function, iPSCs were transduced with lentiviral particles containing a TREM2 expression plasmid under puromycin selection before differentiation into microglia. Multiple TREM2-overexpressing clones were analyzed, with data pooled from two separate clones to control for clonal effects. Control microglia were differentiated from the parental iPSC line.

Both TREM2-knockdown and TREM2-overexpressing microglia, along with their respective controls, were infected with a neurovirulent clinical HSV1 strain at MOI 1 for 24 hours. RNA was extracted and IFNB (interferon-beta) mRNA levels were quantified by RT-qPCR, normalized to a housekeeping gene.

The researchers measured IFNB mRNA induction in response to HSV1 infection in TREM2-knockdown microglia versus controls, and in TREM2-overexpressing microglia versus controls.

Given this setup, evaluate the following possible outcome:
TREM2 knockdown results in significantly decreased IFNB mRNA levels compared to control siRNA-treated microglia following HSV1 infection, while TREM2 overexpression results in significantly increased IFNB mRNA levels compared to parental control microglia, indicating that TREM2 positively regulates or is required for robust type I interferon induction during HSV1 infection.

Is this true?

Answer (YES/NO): YES